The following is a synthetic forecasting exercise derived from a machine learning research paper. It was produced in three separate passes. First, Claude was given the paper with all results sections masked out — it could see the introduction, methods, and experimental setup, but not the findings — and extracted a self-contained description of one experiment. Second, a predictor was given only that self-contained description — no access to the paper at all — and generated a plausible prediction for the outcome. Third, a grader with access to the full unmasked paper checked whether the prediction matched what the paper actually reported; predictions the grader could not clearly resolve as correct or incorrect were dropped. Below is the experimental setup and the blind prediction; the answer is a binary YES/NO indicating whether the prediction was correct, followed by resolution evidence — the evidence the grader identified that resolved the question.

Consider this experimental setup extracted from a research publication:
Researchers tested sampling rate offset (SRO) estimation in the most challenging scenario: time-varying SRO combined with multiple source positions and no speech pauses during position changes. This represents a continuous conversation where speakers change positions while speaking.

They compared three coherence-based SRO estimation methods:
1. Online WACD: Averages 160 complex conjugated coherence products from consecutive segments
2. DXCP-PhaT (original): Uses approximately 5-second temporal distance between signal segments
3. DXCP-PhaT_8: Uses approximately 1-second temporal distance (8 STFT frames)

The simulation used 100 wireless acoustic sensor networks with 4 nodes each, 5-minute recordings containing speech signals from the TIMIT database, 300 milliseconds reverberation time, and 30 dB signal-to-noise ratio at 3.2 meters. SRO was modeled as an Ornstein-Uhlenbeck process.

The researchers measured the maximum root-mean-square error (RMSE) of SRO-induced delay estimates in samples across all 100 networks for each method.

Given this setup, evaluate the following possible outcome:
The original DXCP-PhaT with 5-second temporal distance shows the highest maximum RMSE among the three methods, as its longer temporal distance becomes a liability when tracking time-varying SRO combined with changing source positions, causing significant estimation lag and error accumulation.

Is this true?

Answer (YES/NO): YES